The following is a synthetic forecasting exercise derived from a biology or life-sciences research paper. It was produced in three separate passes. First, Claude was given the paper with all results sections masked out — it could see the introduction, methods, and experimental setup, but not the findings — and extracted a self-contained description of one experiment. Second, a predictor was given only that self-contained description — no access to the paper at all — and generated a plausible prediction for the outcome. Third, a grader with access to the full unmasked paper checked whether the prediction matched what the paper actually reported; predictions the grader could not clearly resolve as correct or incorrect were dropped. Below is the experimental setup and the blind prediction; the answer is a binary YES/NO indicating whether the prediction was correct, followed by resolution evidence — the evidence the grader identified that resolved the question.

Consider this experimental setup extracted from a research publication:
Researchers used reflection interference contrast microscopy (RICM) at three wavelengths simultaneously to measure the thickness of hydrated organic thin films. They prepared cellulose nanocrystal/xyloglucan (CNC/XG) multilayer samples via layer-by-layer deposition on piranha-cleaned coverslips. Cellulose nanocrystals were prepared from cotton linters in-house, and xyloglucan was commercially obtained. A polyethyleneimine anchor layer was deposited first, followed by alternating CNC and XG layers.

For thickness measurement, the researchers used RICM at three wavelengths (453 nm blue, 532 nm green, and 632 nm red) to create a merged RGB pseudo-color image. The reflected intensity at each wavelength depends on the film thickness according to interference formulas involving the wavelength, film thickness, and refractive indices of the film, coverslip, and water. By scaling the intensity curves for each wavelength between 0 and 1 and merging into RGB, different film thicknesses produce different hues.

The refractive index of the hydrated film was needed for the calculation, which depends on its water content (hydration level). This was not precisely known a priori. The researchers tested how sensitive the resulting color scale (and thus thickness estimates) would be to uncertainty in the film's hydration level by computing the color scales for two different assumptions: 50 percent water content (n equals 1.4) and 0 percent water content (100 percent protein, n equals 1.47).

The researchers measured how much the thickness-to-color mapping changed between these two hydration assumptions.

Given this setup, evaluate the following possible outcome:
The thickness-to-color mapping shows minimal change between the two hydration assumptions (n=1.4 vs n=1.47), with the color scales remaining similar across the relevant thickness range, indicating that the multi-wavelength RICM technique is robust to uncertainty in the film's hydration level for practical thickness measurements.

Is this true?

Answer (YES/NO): YES